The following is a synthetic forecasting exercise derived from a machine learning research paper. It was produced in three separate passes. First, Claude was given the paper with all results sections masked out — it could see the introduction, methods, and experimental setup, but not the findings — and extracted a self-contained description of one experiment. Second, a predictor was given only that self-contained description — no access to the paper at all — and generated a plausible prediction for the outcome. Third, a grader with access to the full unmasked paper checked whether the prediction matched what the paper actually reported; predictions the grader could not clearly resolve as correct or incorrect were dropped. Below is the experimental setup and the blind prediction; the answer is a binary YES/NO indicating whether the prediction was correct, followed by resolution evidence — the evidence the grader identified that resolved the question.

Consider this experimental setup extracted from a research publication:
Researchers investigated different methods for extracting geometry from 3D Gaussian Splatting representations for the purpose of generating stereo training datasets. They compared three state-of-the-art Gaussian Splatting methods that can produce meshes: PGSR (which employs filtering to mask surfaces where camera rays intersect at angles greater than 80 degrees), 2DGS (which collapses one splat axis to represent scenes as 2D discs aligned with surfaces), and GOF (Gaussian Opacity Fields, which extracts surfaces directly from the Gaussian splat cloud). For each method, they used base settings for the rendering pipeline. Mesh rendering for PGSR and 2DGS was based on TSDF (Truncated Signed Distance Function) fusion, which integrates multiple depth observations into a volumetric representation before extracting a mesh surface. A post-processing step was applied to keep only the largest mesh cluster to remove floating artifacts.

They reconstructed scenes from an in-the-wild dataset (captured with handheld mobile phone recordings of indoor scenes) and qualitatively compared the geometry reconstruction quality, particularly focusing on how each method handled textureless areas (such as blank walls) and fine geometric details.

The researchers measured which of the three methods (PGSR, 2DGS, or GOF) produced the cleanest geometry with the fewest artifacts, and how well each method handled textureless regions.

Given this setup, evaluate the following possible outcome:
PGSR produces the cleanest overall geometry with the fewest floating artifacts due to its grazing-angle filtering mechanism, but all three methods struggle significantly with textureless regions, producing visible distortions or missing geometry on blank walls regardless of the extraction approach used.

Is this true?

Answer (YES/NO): NO